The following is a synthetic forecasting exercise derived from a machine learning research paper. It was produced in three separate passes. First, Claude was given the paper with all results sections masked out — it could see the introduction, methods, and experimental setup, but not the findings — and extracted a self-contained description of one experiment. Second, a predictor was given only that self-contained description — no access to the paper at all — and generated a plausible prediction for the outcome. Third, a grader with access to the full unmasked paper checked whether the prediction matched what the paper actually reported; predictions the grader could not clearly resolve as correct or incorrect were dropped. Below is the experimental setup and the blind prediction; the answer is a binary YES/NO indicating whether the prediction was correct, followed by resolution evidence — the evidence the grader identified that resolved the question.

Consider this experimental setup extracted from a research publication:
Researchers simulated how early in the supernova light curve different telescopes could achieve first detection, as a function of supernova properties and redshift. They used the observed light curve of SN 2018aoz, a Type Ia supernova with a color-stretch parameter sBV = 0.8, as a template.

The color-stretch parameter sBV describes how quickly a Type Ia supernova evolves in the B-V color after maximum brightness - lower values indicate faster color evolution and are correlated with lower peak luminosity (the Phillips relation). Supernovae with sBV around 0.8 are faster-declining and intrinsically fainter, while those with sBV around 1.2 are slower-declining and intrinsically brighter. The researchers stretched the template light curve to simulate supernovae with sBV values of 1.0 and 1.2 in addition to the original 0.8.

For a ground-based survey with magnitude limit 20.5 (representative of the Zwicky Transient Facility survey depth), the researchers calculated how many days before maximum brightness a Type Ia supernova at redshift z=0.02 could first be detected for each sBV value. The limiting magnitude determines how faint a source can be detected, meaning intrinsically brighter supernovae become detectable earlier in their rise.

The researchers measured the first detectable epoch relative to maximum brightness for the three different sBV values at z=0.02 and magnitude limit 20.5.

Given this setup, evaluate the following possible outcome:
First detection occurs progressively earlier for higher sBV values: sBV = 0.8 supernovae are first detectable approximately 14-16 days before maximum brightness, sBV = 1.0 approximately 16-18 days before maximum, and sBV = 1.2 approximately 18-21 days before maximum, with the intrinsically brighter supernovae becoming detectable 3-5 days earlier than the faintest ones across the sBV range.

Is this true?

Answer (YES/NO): NO